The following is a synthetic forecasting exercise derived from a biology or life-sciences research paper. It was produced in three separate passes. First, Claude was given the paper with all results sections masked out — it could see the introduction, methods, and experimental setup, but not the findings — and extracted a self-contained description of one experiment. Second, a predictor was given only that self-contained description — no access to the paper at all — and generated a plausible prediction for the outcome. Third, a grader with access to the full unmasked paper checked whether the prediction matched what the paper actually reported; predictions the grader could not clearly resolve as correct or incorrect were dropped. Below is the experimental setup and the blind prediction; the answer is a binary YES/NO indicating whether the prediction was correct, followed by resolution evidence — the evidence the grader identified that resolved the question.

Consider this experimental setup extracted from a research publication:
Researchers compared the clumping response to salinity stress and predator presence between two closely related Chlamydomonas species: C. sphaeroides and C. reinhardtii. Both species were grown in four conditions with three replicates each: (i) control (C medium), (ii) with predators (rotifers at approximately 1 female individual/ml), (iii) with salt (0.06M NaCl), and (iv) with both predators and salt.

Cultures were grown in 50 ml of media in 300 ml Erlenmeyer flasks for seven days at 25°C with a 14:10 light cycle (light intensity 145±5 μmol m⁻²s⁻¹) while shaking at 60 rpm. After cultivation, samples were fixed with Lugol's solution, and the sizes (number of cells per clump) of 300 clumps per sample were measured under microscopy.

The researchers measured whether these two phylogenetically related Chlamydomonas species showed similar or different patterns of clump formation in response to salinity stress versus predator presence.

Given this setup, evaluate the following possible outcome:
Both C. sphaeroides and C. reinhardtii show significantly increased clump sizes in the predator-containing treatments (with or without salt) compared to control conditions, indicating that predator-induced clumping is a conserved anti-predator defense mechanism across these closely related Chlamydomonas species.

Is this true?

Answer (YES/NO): NO